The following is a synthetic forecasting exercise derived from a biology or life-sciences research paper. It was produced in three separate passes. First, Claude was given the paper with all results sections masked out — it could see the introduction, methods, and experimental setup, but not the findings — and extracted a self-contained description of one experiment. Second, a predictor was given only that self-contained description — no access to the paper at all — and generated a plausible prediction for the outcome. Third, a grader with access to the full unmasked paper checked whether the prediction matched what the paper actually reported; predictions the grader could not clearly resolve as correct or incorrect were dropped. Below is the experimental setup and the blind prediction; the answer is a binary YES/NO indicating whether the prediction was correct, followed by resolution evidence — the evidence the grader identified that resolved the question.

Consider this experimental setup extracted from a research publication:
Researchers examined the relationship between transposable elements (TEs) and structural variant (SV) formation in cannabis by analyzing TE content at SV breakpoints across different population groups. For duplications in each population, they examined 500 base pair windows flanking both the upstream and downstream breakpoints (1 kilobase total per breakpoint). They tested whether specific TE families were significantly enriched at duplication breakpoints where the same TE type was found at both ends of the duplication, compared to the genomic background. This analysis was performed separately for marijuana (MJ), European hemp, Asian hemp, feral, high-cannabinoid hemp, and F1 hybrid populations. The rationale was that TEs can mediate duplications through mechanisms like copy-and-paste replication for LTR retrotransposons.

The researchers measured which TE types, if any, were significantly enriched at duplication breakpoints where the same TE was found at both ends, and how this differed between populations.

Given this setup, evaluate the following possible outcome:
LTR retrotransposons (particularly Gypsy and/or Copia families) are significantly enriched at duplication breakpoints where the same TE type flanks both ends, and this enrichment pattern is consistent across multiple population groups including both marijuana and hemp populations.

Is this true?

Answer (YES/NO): NO